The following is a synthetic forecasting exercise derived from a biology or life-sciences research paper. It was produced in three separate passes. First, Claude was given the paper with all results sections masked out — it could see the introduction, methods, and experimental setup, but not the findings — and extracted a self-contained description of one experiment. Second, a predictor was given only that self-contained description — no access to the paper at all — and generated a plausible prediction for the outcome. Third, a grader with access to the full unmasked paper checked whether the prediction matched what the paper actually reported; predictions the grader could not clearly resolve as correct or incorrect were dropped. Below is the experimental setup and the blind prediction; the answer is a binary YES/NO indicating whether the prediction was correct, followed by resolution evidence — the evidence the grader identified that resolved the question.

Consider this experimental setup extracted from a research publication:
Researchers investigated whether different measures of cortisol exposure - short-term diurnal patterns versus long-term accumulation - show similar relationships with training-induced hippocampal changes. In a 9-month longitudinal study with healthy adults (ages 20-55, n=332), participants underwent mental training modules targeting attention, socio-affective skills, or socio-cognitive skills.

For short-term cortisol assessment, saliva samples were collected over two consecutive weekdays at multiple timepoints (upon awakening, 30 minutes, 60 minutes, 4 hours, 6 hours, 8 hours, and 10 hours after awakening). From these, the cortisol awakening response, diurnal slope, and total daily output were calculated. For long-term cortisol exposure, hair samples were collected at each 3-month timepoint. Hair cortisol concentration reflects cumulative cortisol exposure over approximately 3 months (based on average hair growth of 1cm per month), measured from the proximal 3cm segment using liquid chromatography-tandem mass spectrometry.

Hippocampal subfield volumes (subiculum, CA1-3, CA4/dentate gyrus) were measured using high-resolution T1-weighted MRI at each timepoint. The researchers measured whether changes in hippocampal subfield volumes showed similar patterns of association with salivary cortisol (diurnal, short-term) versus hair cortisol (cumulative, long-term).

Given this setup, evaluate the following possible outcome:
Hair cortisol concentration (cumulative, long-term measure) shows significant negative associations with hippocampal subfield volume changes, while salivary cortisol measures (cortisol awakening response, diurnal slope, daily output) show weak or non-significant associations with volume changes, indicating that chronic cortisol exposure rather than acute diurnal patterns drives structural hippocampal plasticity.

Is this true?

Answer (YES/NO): NO